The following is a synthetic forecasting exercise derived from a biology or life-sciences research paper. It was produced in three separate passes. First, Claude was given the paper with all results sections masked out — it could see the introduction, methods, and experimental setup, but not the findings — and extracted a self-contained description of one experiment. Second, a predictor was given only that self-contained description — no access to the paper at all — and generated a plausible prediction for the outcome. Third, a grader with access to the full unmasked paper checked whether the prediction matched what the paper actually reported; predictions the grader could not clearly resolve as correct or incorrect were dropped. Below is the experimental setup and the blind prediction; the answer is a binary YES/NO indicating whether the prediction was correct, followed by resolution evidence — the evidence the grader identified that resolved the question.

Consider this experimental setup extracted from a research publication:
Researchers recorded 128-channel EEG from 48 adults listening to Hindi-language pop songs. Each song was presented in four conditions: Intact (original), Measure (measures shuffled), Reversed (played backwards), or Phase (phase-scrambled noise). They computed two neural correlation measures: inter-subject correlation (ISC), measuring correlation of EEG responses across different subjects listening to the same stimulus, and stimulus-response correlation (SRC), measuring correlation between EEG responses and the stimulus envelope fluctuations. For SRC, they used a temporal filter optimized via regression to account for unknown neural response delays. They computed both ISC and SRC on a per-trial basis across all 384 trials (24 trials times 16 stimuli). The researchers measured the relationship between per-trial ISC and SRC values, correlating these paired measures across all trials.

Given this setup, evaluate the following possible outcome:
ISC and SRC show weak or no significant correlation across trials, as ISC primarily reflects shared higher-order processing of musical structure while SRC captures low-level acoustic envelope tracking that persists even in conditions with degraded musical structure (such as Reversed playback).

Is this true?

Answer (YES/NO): NO